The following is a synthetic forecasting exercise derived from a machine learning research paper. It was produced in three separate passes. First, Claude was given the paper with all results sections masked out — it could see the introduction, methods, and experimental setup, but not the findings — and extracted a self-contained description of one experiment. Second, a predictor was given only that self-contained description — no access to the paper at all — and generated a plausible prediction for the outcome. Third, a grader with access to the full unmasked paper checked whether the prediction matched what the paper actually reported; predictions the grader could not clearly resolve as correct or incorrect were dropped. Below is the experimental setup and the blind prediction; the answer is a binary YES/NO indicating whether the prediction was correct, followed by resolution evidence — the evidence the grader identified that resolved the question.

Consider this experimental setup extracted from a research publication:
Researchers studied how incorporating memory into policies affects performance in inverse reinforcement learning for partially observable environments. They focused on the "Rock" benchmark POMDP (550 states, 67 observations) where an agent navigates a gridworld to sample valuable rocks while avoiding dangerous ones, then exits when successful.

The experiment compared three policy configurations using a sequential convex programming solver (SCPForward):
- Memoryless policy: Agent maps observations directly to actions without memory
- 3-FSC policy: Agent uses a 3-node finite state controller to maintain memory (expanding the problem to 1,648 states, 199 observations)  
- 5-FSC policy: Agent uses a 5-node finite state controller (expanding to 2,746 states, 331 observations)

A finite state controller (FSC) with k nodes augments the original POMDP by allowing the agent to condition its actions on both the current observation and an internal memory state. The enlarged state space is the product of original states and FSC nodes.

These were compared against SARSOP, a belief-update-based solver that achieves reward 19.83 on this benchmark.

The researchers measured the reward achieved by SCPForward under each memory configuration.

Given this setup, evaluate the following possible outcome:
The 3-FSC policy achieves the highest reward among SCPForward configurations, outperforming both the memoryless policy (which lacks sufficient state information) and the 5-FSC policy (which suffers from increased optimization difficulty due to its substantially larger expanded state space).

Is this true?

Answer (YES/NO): NO